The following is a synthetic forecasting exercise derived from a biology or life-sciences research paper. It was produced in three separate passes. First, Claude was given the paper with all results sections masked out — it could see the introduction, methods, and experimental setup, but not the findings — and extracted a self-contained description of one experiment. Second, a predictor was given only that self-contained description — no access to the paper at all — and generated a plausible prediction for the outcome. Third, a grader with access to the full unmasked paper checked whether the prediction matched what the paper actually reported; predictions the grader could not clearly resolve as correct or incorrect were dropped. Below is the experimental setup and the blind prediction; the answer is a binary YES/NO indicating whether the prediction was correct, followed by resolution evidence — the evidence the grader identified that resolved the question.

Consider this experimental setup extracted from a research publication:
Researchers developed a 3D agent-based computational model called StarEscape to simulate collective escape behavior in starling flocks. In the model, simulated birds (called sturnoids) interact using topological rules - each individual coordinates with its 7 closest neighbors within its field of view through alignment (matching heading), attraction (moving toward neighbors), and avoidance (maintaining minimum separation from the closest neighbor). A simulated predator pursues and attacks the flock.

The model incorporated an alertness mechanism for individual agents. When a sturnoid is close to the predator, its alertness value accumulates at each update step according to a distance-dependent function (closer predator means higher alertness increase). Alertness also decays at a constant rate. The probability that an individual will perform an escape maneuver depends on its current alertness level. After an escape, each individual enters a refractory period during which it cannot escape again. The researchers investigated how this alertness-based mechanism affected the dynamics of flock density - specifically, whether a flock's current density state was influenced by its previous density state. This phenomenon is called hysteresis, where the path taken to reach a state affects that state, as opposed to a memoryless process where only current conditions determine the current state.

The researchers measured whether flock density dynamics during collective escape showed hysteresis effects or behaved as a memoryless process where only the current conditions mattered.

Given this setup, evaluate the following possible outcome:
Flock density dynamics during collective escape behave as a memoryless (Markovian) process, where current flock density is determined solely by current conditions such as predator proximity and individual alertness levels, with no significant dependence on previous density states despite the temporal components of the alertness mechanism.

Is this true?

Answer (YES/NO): NO